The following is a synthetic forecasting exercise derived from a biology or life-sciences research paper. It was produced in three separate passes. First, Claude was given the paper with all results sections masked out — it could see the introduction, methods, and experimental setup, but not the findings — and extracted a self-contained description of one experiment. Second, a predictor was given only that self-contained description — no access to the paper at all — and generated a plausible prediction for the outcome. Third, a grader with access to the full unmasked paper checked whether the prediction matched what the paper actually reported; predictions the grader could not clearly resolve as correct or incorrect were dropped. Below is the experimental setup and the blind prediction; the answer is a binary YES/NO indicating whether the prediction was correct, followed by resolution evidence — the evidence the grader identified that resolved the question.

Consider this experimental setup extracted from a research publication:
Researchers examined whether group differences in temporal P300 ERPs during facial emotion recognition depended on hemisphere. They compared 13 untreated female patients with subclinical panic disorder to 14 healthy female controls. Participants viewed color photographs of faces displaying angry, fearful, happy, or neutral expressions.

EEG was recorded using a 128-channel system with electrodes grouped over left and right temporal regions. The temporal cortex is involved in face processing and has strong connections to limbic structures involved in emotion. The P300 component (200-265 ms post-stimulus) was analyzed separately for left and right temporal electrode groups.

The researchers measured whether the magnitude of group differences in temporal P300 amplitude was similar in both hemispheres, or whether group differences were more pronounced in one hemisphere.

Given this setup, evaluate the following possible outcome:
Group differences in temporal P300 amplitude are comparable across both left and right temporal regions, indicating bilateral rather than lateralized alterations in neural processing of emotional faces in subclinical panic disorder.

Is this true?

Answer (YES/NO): NO